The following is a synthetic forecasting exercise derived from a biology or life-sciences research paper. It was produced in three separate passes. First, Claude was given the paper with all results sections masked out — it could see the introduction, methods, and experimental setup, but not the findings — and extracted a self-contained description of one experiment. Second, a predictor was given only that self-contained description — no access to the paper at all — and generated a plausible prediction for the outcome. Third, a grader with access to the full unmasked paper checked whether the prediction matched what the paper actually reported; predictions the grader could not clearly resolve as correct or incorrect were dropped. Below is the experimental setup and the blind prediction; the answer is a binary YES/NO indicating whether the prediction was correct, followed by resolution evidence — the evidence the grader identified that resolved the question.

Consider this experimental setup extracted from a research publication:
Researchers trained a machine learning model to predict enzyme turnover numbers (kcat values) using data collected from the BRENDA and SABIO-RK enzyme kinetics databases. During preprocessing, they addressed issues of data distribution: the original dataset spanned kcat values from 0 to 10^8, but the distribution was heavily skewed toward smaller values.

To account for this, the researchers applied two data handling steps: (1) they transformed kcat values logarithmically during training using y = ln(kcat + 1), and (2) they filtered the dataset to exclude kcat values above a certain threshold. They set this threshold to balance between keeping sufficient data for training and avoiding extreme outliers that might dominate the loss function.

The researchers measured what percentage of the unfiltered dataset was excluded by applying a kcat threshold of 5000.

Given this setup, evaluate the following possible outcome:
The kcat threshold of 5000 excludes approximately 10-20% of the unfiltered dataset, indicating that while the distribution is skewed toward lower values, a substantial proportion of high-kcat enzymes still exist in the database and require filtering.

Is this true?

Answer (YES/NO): NO